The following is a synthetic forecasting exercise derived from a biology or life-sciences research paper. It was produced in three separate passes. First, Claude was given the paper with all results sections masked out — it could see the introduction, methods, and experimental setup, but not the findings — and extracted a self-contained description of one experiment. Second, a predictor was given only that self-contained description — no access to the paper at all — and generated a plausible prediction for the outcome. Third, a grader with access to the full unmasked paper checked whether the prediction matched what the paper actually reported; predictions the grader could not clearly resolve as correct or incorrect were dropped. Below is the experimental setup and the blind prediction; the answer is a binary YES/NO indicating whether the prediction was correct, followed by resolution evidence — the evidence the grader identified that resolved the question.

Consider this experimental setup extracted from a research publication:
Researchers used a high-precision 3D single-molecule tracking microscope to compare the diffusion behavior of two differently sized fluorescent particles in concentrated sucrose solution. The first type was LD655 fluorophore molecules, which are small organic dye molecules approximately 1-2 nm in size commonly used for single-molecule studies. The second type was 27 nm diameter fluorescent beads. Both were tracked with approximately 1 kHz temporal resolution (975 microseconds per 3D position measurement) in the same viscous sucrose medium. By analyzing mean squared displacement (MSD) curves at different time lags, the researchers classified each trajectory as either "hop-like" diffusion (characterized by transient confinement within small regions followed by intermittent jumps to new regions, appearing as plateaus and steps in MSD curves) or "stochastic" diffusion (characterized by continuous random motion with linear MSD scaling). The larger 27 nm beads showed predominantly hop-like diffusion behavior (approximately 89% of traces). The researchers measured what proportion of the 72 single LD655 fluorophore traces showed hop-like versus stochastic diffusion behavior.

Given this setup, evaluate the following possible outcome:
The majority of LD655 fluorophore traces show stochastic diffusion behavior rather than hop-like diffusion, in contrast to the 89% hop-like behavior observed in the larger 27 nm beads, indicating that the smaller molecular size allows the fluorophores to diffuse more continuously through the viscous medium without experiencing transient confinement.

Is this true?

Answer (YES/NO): YES